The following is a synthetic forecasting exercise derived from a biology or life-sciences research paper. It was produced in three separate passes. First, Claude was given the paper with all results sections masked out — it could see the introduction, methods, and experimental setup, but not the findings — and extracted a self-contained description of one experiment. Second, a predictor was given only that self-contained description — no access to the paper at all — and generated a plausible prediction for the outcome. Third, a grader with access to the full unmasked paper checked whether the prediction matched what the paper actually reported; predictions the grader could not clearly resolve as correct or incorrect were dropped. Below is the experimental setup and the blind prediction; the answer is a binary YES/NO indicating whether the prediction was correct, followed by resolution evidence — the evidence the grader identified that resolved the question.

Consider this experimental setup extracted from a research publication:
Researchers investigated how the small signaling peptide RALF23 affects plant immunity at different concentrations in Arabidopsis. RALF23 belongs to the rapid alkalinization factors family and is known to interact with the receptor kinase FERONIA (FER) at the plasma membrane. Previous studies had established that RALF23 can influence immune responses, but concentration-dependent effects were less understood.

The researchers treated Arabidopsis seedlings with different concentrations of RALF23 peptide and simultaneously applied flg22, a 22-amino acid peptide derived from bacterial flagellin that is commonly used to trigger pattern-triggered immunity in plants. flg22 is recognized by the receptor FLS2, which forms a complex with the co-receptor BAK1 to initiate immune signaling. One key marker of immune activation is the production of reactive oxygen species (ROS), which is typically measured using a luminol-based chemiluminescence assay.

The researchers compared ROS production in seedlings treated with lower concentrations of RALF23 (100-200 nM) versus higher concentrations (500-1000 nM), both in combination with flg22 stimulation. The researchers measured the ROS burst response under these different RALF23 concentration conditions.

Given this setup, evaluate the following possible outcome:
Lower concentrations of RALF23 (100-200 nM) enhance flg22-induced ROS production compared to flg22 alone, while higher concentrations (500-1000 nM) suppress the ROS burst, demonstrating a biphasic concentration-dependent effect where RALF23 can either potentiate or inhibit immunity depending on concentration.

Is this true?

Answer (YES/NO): YES